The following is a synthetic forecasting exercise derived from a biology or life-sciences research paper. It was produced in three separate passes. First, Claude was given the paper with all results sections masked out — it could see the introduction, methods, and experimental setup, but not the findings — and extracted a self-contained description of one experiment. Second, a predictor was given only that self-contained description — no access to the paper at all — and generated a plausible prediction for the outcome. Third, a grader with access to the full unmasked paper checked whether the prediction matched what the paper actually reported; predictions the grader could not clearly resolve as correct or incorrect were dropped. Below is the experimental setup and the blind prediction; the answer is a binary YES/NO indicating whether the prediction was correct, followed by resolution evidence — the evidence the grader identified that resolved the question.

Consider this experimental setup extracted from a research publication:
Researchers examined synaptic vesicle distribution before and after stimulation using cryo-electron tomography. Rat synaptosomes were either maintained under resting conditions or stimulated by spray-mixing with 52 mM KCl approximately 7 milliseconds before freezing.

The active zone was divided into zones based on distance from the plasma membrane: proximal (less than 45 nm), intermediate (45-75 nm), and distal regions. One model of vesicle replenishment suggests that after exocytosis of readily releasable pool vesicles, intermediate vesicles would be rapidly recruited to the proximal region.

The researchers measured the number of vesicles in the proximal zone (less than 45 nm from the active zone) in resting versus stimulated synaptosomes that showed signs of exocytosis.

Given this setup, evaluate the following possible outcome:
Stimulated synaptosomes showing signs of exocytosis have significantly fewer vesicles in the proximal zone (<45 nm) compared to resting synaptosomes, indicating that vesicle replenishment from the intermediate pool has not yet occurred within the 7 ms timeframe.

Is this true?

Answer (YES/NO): NO